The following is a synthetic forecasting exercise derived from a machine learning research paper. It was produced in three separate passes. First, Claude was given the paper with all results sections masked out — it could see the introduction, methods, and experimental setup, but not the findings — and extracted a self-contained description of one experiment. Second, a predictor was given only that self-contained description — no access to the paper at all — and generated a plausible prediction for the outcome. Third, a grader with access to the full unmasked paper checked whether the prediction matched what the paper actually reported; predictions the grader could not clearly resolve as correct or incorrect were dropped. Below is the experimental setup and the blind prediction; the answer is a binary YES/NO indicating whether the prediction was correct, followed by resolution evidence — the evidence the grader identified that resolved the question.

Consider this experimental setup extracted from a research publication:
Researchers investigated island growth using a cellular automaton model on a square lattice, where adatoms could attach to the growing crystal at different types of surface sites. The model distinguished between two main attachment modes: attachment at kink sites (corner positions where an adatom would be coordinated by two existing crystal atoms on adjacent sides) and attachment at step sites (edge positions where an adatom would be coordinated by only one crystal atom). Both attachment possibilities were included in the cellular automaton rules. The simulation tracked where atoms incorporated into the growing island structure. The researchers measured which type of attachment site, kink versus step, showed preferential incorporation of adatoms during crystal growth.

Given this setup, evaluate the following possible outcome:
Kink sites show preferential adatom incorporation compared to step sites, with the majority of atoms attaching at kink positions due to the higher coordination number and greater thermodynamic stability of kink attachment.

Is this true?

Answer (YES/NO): YES